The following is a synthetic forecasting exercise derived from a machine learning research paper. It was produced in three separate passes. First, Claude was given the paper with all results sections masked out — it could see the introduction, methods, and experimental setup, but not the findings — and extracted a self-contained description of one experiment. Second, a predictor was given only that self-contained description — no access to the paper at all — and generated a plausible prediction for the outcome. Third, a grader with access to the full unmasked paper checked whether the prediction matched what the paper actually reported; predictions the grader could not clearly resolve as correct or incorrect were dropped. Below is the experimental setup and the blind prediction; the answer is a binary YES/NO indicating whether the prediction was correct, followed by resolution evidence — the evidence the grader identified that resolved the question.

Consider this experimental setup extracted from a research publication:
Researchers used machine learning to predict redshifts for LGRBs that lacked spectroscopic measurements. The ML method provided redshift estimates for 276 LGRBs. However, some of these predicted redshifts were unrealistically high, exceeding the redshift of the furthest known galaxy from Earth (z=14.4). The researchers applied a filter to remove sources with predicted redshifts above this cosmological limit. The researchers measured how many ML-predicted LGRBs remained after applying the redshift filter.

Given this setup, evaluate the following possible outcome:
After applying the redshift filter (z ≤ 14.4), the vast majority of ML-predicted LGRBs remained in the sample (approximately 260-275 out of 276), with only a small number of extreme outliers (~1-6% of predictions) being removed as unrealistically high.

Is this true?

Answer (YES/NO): NO